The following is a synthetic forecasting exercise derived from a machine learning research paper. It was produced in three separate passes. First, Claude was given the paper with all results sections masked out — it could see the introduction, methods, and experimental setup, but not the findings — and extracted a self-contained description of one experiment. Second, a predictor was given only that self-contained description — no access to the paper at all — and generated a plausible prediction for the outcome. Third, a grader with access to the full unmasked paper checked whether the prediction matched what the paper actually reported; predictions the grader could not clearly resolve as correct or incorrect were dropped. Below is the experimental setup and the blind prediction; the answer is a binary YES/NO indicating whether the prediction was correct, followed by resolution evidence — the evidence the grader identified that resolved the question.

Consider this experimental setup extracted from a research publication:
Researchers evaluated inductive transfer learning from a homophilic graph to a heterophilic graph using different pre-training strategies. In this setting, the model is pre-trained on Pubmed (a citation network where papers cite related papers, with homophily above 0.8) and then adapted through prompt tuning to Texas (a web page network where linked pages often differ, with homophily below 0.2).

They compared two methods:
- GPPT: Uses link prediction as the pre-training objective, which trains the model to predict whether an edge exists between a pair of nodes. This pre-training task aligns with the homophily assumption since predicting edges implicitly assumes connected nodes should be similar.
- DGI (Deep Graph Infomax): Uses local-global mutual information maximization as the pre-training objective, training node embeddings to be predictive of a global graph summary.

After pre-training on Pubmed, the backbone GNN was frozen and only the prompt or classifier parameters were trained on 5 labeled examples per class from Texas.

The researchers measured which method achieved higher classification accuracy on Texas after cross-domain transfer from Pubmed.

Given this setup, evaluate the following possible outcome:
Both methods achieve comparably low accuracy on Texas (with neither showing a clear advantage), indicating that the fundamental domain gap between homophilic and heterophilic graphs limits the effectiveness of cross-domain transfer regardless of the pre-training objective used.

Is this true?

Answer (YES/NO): NO